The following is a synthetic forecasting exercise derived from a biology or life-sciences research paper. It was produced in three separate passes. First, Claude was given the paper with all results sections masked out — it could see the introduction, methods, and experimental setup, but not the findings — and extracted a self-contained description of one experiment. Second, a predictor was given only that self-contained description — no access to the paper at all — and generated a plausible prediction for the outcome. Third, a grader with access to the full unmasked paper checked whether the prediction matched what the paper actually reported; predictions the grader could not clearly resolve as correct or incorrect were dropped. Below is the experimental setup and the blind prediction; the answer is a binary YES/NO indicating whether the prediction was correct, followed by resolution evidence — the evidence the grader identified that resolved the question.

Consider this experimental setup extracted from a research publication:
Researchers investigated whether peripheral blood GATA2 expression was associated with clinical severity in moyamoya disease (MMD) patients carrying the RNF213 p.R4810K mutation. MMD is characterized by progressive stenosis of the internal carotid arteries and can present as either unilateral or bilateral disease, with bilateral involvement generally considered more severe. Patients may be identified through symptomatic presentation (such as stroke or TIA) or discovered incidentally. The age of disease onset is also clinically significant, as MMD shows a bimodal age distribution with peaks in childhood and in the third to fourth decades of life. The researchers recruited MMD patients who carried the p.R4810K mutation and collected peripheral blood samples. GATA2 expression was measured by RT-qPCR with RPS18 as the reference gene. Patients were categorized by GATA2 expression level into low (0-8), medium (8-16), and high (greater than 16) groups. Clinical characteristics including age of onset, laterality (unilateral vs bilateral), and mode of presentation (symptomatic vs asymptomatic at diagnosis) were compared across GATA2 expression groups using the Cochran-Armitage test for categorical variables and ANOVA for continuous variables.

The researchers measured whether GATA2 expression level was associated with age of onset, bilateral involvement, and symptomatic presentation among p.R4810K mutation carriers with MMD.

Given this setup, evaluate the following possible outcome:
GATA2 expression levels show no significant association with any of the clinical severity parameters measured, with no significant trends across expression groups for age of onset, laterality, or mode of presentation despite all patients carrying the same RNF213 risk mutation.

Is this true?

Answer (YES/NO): NO